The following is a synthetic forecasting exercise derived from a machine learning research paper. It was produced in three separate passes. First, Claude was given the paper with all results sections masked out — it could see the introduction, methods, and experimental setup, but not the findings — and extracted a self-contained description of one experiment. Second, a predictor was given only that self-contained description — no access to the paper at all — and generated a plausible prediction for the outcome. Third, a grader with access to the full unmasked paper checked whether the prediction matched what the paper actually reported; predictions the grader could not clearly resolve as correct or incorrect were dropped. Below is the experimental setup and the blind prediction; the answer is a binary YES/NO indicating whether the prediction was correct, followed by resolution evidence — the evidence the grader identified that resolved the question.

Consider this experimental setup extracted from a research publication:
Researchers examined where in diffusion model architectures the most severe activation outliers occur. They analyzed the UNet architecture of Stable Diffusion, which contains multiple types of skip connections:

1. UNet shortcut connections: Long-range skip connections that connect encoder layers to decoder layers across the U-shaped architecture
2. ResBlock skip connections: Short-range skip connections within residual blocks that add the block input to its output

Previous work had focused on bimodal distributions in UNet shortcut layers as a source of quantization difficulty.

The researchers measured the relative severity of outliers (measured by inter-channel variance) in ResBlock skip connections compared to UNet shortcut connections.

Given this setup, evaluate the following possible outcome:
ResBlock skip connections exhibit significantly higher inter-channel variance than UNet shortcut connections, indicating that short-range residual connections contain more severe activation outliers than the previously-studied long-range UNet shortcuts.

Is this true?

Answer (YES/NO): YES